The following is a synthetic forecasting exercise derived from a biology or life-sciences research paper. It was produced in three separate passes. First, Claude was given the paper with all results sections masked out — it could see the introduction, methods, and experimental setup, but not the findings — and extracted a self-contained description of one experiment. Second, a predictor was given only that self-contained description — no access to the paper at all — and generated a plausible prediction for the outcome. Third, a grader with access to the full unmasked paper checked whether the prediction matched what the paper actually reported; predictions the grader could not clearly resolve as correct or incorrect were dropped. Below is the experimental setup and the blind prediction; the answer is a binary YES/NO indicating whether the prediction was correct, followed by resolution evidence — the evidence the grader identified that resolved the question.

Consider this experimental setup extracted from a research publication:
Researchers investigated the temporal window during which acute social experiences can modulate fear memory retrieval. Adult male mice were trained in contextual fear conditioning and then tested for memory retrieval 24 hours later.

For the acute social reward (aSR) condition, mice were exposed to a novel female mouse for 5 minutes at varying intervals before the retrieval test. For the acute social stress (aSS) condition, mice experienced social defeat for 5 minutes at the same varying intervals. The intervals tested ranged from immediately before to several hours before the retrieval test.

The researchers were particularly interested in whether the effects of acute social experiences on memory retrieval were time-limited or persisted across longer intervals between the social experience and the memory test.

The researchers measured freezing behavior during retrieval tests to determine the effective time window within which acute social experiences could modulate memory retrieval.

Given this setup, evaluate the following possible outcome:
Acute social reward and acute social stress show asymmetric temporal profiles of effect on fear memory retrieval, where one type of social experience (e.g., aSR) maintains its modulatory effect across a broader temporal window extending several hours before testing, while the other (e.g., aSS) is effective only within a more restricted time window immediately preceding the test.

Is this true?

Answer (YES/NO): NO